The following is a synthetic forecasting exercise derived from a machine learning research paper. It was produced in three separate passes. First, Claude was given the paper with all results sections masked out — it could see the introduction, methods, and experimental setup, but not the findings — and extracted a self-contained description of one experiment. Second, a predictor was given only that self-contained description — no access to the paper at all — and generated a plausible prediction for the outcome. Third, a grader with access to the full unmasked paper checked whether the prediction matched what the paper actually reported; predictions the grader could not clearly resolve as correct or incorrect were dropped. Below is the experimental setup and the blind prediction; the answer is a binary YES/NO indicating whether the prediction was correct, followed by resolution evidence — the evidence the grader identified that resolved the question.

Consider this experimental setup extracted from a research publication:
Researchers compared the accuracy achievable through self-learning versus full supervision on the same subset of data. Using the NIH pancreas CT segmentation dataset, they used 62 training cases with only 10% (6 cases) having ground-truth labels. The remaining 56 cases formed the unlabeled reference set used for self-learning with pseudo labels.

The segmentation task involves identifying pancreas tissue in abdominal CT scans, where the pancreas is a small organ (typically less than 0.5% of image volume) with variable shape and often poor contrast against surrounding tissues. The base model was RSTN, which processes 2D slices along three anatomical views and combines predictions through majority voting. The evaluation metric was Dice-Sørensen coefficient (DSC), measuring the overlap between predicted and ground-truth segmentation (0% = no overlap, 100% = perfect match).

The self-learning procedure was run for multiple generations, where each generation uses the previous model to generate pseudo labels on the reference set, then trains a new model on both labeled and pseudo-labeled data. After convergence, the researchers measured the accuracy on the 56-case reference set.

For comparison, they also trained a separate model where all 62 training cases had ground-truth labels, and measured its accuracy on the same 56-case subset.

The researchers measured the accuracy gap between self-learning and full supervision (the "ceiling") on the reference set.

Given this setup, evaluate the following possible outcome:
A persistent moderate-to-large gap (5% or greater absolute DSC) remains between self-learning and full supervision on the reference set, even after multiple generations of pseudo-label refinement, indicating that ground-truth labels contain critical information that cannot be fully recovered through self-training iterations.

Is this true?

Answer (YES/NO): YES